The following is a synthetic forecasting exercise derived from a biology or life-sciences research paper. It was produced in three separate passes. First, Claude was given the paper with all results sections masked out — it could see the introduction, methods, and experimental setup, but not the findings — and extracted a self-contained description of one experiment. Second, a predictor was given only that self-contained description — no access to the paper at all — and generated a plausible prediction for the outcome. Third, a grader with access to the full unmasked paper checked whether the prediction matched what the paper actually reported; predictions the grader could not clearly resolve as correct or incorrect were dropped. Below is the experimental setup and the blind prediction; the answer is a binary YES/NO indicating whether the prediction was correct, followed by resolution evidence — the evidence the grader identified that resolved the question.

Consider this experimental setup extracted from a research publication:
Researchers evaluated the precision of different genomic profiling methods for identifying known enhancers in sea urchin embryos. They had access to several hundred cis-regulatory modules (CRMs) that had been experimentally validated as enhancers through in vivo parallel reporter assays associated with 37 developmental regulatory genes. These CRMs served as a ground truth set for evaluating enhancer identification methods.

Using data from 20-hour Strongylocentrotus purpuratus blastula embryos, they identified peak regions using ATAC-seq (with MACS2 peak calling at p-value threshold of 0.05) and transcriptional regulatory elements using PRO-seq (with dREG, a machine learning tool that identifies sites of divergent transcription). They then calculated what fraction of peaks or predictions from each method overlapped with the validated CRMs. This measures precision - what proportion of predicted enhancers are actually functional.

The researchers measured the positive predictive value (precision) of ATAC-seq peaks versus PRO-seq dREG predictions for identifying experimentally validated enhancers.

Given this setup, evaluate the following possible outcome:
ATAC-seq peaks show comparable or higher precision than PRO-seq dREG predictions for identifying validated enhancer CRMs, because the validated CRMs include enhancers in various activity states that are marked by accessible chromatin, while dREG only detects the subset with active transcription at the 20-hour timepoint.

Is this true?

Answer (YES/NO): NO